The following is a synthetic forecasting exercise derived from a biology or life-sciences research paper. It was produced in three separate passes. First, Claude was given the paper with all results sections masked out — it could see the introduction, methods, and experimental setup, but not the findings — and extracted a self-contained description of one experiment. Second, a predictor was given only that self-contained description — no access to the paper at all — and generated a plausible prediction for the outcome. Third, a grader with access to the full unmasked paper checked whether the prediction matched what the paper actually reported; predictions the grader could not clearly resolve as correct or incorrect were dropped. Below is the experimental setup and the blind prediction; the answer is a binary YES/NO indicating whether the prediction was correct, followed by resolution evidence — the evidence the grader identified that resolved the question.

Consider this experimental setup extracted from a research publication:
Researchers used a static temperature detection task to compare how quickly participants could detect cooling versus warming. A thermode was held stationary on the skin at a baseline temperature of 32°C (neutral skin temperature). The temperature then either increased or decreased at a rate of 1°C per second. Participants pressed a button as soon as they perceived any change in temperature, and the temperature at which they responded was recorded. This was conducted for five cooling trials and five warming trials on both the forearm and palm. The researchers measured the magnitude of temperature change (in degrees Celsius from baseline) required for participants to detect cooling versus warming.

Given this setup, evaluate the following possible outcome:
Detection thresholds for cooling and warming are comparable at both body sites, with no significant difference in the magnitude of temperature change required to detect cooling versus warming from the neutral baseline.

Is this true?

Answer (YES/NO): NO